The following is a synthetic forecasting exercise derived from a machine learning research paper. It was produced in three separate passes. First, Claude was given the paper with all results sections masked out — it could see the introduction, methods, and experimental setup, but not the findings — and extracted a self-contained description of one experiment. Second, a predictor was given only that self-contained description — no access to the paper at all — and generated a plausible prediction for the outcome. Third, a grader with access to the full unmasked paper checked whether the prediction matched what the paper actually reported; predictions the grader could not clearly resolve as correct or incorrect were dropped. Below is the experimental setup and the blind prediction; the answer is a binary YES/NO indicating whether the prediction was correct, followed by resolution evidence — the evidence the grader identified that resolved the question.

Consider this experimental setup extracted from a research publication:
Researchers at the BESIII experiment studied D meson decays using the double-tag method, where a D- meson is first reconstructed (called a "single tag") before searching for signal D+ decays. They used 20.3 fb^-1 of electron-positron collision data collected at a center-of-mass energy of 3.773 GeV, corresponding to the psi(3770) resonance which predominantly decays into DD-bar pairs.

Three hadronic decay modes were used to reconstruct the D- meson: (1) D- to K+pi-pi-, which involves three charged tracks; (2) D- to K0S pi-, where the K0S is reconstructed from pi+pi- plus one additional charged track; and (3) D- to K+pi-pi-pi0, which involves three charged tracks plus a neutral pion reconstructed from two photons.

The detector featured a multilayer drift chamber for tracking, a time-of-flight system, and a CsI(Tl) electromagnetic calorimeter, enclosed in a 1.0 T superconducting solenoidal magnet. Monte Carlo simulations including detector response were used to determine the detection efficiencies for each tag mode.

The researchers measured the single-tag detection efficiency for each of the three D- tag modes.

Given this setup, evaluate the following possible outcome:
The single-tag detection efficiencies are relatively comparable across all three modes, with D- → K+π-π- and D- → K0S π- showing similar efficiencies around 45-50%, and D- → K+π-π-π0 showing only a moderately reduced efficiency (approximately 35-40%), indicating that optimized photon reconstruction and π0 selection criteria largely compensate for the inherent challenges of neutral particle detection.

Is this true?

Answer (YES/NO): NO